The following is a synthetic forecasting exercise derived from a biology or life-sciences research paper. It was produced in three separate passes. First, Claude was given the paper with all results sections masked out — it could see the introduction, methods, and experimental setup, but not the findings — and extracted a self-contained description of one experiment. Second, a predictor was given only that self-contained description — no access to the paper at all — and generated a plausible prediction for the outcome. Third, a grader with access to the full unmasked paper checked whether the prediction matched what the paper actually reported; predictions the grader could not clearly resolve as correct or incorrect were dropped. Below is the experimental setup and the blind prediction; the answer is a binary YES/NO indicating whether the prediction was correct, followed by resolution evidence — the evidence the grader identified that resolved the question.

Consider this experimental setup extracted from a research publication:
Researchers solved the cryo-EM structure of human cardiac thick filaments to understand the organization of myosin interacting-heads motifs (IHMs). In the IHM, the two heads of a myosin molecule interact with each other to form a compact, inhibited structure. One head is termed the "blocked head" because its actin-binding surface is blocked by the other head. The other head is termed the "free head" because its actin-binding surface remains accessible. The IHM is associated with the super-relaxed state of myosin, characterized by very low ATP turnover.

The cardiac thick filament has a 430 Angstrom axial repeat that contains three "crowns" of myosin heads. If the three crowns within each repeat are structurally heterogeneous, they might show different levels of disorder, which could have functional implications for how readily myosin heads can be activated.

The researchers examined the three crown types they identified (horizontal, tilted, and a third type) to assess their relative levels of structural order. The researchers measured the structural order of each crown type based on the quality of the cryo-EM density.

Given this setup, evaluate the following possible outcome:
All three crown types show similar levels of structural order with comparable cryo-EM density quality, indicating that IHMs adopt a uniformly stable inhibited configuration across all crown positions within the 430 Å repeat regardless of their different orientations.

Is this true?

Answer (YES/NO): NO